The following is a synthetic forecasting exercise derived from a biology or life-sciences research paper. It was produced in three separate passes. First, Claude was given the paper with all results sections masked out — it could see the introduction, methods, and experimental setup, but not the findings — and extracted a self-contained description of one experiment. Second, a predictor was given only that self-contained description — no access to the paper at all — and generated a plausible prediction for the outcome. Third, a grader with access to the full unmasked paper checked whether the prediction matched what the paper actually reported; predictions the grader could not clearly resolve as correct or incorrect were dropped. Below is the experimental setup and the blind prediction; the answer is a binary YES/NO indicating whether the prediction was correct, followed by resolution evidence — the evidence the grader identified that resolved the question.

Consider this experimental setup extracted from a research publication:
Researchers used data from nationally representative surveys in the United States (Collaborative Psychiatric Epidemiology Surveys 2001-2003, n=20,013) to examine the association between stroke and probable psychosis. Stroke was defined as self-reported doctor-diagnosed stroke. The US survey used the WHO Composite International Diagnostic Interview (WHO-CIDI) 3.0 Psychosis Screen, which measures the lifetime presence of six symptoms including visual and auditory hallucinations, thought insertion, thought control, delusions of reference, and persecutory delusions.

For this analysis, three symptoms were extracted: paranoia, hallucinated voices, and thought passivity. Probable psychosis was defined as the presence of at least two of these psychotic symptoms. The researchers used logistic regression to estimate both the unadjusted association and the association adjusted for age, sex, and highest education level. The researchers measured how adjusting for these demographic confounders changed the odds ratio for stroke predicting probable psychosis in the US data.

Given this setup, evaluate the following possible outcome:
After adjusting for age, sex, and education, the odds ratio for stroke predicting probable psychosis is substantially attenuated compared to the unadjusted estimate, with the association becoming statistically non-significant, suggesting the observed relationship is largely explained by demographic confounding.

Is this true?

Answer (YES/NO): NO